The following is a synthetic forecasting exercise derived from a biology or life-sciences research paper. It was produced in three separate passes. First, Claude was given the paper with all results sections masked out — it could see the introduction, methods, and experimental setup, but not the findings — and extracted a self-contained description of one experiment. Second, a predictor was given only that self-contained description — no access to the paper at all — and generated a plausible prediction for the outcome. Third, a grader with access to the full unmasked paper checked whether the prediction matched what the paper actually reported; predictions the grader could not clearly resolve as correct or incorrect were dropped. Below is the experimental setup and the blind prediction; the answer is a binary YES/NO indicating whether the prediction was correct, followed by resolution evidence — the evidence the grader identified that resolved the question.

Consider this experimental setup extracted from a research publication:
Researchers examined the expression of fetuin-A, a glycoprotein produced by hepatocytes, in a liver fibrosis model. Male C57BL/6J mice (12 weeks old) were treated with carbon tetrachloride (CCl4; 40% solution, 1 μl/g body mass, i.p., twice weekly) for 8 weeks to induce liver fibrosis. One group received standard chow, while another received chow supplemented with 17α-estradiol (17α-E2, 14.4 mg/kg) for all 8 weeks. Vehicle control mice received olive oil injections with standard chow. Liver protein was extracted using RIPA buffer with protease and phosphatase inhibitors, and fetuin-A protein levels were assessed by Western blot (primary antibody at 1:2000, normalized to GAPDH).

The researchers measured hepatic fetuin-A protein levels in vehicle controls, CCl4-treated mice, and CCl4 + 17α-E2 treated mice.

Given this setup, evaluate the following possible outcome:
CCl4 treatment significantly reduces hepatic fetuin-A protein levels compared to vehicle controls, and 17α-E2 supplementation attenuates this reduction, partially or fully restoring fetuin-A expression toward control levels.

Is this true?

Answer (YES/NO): NO